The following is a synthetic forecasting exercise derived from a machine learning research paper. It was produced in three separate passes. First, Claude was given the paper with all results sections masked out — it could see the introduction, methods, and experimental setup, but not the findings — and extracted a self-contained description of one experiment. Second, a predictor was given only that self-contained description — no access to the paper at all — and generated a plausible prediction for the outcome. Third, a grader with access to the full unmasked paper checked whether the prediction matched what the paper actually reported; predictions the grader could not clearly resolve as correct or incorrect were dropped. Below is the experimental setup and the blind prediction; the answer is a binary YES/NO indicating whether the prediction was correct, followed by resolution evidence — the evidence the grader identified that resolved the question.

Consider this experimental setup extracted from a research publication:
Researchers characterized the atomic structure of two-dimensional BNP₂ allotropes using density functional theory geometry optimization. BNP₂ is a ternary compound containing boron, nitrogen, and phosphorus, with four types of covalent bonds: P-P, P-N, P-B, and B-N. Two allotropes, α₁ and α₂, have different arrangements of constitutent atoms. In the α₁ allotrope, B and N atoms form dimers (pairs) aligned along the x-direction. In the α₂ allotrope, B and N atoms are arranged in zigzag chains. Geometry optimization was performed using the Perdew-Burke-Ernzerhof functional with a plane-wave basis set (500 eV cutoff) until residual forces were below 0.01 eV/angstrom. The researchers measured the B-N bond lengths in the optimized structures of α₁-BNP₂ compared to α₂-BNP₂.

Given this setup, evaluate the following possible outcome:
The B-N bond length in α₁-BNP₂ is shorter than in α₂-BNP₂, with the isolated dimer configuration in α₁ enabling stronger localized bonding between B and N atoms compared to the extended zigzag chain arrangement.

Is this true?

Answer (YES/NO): YES